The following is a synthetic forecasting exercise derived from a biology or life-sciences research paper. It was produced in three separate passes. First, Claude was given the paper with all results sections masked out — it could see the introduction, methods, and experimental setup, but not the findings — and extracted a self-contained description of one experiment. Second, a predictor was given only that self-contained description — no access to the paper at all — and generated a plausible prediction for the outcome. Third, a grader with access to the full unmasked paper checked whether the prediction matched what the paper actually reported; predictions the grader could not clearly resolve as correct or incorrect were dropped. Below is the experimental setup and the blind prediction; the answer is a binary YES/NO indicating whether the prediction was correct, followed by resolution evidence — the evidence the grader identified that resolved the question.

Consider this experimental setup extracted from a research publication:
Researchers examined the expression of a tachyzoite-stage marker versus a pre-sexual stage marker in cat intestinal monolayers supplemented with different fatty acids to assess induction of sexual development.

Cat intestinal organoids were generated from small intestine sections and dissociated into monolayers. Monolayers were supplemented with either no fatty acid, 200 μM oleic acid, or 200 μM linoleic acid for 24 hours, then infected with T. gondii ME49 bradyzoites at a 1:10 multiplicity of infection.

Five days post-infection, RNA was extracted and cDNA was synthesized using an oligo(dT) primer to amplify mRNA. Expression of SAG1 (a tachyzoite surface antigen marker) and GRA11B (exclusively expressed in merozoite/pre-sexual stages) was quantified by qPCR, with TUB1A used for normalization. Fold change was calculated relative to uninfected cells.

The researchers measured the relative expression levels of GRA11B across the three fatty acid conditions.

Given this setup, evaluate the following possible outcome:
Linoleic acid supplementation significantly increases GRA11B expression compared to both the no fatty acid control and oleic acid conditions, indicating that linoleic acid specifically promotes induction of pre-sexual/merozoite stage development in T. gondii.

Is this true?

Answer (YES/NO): YES